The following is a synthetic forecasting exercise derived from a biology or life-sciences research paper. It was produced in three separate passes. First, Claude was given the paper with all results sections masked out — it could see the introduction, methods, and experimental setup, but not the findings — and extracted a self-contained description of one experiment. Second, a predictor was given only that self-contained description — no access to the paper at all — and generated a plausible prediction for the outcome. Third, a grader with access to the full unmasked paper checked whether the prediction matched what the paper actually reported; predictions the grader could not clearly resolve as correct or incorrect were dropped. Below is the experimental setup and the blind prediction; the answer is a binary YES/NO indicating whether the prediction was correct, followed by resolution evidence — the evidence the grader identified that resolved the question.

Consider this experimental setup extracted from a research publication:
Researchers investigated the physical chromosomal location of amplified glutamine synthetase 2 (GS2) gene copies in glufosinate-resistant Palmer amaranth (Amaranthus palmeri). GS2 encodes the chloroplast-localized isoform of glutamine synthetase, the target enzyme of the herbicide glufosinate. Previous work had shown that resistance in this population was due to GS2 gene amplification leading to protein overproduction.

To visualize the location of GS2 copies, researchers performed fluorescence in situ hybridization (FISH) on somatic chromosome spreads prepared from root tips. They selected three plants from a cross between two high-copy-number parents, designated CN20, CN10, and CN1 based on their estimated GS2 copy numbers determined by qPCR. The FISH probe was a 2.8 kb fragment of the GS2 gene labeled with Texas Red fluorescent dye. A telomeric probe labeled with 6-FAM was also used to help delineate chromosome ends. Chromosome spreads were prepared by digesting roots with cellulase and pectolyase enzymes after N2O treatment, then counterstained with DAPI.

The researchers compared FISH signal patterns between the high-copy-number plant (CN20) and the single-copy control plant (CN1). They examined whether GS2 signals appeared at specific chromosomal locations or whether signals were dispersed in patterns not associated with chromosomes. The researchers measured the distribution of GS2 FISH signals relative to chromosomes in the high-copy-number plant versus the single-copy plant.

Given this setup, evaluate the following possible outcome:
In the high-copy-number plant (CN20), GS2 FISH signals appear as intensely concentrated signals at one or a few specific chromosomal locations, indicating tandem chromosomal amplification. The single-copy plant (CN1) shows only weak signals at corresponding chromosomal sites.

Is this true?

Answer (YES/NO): NO